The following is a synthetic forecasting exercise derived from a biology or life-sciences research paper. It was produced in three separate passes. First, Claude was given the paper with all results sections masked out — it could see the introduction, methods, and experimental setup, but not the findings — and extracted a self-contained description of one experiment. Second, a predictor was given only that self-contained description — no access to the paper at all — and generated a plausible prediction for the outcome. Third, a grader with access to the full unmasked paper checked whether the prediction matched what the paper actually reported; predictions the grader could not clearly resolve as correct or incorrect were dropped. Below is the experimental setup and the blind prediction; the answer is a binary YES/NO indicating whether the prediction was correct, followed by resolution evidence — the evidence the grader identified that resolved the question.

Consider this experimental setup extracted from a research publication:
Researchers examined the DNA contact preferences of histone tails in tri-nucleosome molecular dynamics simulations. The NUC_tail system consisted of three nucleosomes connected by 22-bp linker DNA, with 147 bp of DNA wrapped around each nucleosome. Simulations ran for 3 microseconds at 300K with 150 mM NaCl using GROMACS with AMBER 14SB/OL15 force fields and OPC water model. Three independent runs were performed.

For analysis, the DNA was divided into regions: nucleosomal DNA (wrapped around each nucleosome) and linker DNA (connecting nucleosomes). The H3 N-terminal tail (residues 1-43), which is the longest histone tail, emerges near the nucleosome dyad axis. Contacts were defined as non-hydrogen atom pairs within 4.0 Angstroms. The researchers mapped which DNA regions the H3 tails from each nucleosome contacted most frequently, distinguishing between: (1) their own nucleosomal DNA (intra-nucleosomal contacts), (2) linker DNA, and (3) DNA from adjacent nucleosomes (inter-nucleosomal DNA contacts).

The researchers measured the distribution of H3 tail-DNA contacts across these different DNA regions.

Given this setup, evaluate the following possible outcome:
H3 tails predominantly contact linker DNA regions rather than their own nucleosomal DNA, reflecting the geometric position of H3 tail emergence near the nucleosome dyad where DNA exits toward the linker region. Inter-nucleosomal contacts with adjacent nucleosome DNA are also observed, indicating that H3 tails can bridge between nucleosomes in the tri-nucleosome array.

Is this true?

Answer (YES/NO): NO